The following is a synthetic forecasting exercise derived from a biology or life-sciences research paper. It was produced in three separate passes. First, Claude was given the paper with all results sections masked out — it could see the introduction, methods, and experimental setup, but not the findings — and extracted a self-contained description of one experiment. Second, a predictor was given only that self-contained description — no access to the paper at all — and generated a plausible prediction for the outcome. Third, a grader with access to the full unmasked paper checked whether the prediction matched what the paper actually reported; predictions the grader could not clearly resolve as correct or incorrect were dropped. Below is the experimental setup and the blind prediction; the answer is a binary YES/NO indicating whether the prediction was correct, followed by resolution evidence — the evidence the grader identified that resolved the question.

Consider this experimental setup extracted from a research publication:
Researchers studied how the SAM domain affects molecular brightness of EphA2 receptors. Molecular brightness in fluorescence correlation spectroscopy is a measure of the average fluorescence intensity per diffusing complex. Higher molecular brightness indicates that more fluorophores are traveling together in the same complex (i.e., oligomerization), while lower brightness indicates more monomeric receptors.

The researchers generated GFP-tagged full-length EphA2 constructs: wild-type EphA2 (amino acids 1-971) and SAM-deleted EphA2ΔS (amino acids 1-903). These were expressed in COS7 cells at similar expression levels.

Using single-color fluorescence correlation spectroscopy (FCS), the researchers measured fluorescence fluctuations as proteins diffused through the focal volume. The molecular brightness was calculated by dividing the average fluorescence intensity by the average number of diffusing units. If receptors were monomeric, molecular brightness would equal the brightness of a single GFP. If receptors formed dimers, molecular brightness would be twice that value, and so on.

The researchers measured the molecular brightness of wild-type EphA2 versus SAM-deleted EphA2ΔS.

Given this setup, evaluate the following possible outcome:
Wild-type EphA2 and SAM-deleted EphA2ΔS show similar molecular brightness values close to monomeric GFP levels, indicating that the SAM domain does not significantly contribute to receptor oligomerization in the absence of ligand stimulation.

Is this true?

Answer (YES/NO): NO